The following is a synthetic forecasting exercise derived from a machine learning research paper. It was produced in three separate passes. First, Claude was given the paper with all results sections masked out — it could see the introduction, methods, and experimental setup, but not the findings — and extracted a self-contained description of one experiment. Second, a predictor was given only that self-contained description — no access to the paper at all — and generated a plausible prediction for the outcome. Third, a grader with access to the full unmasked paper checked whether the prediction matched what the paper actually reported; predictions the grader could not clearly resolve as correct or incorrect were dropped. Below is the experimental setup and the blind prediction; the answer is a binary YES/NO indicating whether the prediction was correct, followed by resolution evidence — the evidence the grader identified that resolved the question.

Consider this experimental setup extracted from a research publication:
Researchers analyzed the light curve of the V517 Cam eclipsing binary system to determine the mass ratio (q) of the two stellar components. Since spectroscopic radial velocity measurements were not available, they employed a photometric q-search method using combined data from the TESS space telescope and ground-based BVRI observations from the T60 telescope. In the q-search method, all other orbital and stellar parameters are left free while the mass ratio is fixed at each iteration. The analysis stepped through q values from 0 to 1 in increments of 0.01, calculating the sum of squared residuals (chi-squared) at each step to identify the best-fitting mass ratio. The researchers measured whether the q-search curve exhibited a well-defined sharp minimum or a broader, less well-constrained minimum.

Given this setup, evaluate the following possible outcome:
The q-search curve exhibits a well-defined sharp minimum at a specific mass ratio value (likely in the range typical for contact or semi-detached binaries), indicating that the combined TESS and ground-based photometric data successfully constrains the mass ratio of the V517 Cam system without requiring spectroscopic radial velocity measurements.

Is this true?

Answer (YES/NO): NO